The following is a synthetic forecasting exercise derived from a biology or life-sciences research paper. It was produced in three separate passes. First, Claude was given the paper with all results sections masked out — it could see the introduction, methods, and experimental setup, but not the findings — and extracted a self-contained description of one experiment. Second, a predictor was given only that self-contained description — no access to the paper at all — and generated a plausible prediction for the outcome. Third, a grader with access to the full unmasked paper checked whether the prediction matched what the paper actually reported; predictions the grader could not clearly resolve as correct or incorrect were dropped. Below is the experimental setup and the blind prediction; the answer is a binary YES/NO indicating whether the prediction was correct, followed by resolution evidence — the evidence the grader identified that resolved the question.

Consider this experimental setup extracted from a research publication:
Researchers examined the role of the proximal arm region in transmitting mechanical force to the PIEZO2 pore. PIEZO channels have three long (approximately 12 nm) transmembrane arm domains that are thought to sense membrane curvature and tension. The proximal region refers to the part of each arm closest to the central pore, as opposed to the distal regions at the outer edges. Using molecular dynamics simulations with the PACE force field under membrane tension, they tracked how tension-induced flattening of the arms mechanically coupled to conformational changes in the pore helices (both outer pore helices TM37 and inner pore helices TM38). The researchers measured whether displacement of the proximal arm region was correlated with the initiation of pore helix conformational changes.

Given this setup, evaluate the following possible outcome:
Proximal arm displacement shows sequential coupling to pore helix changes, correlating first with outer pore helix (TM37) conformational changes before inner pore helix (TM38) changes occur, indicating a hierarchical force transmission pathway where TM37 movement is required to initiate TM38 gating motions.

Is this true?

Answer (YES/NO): NO